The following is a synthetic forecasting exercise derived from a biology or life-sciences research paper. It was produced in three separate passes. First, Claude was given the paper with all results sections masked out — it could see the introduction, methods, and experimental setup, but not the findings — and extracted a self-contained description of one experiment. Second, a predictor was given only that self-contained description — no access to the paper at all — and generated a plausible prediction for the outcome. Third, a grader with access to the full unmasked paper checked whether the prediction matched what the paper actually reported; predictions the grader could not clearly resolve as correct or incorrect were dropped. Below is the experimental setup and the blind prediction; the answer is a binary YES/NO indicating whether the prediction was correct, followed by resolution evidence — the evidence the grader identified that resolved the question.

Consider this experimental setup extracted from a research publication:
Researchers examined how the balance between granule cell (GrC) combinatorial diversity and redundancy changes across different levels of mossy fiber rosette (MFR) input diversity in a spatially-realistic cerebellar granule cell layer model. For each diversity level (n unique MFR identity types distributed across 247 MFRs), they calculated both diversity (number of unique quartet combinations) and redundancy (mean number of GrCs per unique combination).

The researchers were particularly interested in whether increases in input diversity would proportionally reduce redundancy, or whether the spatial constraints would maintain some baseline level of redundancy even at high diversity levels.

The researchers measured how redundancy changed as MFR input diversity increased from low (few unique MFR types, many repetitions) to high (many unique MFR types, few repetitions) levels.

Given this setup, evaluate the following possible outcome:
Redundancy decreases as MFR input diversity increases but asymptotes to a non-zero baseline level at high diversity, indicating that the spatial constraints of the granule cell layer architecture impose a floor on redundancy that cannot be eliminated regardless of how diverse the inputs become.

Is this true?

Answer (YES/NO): YES